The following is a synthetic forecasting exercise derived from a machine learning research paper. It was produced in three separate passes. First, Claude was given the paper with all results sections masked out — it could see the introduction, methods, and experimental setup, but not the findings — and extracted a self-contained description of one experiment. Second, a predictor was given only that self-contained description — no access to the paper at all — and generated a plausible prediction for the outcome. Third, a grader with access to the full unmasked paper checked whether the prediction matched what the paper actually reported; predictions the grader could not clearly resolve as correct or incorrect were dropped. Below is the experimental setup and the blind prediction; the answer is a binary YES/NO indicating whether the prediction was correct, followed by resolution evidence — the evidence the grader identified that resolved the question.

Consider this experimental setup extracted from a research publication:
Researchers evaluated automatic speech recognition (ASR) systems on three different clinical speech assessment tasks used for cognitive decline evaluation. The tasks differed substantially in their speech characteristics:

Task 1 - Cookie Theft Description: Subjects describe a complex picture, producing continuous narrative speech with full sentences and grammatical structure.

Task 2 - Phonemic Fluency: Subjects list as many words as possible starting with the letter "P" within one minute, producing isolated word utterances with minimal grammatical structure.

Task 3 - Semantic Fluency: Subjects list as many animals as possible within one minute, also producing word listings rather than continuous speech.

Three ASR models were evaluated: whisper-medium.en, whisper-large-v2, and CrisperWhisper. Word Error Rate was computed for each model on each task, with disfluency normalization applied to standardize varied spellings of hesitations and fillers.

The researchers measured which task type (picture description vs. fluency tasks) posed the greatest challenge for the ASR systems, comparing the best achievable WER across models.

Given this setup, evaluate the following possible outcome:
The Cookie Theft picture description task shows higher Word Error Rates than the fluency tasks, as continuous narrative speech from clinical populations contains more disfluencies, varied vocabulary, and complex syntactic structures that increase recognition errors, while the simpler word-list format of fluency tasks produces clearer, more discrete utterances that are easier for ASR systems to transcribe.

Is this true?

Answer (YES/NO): NO